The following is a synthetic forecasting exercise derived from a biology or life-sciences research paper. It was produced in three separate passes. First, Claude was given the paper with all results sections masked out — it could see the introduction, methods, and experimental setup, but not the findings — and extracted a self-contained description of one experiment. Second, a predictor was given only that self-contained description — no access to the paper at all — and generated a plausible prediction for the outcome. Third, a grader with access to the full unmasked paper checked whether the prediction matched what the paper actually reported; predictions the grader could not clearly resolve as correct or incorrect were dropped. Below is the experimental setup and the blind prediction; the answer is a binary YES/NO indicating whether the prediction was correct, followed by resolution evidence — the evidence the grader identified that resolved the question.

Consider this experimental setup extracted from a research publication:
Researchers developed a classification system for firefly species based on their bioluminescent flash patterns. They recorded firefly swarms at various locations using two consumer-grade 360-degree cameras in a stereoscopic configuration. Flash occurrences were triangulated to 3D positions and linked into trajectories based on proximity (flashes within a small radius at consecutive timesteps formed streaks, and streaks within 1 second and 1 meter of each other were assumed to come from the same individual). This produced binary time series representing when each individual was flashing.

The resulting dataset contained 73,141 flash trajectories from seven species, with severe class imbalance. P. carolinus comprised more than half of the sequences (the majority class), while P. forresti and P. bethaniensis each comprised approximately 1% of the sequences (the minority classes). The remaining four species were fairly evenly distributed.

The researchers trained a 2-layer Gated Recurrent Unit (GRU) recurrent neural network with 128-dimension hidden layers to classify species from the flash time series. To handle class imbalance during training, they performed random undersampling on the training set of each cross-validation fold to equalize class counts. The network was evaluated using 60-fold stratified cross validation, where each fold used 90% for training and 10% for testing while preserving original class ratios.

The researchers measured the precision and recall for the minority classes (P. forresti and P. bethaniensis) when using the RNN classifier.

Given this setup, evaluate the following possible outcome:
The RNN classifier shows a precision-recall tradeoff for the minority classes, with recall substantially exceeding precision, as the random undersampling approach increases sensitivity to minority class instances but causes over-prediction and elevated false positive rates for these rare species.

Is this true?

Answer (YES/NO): YES